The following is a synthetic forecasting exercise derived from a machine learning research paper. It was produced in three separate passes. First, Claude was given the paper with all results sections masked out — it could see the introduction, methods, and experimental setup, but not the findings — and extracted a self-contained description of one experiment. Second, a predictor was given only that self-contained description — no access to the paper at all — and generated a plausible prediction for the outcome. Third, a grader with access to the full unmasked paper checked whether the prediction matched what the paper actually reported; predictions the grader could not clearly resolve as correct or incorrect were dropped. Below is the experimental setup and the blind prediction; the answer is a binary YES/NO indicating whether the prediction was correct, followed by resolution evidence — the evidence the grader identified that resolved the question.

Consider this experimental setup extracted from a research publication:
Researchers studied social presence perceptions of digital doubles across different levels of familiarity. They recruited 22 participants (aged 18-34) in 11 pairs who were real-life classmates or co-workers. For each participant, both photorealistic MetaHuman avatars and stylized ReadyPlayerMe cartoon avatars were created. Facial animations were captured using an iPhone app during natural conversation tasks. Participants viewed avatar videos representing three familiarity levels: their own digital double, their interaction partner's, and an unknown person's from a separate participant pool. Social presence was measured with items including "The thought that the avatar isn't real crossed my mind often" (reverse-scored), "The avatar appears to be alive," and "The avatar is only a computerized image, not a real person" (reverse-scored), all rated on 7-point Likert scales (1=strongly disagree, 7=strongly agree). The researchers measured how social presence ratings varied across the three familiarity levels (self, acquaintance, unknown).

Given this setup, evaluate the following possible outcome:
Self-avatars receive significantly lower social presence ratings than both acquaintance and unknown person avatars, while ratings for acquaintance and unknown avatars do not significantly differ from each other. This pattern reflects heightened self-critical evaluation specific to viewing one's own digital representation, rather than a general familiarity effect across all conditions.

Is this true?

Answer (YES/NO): NO